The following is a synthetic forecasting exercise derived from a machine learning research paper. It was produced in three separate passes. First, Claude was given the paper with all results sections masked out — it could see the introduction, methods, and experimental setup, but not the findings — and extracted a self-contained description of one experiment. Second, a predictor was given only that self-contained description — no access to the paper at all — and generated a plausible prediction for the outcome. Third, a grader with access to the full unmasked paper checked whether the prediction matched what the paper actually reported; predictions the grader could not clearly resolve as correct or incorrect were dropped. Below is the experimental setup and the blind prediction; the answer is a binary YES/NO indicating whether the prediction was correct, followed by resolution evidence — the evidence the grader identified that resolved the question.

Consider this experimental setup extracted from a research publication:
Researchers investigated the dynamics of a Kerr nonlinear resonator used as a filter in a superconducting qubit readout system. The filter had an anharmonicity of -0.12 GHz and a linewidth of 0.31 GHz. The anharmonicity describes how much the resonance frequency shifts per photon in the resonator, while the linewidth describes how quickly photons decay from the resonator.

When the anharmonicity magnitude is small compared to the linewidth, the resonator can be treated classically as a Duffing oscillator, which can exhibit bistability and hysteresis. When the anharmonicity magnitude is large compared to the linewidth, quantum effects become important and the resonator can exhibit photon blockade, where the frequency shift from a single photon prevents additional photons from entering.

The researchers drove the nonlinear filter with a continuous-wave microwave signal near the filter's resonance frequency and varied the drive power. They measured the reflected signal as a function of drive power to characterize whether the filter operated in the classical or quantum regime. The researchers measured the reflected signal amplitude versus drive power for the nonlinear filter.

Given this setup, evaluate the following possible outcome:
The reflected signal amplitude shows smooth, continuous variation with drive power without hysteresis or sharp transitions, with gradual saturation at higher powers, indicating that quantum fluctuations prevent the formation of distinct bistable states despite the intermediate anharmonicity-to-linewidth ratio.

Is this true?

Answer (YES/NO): NO